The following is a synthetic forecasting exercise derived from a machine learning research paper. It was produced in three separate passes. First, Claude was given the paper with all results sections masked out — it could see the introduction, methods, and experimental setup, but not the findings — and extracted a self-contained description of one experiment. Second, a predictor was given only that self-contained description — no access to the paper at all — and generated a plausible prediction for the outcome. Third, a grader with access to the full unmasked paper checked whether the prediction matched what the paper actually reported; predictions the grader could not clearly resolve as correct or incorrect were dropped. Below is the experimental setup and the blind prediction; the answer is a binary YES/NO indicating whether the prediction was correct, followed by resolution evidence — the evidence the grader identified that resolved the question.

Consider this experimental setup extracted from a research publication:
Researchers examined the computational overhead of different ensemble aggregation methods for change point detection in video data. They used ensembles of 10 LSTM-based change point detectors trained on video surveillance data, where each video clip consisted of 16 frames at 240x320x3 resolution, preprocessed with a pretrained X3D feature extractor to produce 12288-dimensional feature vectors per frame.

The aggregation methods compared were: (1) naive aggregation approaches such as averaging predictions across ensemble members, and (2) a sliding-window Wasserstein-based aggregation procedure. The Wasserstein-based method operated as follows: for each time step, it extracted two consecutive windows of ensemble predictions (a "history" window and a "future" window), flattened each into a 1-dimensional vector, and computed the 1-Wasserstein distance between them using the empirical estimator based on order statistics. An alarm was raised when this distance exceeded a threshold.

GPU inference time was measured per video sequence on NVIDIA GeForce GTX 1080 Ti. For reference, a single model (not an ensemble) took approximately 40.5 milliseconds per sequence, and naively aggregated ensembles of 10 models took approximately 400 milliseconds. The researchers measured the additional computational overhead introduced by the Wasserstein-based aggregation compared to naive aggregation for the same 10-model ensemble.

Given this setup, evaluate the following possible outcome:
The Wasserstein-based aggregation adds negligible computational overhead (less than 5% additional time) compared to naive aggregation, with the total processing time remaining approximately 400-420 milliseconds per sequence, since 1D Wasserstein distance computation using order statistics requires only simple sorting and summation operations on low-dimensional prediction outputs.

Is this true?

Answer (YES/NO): YES